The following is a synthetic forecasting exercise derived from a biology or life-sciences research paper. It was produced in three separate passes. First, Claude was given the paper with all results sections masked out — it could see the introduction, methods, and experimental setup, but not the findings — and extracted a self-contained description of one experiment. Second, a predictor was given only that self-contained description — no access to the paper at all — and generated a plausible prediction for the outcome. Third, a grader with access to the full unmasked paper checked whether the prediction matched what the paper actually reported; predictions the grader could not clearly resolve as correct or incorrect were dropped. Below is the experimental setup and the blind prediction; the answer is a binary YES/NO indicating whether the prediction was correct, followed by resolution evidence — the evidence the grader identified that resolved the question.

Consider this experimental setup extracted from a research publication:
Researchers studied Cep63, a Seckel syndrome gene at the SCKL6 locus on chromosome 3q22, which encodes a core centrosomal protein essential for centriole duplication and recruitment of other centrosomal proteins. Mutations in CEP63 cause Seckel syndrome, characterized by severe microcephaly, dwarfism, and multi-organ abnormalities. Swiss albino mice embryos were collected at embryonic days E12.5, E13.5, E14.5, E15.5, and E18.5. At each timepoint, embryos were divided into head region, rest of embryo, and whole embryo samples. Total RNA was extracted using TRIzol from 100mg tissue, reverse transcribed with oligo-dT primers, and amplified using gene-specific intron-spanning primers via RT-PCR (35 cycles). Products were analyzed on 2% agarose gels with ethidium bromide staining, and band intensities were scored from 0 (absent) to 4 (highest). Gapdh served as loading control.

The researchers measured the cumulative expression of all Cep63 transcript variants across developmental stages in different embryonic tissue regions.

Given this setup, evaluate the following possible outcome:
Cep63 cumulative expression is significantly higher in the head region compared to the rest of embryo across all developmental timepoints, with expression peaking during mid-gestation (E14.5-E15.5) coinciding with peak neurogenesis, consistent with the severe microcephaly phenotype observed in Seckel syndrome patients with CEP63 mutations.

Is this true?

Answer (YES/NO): NO